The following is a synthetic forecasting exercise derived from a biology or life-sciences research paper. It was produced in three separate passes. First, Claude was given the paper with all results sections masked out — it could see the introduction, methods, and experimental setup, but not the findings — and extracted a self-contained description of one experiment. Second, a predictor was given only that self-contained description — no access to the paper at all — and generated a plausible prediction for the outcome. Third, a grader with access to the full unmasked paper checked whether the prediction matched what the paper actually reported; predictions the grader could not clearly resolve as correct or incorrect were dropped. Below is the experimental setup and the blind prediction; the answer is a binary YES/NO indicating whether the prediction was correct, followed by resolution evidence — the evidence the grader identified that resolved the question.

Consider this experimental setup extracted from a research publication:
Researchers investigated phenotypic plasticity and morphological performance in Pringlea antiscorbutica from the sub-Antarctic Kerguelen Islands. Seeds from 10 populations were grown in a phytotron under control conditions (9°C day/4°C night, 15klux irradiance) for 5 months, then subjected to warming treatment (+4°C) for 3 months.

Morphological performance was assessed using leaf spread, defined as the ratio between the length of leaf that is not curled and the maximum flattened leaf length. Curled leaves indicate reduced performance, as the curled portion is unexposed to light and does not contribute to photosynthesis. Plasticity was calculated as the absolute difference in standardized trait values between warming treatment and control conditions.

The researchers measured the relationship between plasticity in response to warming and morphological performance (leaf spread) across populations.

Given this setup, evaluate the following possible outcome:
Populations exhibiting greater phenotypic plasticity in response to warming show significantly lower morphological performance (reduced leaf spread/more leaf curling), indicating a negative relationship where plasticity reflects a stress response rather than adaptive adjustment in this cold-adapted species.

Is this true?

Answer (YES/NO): YES